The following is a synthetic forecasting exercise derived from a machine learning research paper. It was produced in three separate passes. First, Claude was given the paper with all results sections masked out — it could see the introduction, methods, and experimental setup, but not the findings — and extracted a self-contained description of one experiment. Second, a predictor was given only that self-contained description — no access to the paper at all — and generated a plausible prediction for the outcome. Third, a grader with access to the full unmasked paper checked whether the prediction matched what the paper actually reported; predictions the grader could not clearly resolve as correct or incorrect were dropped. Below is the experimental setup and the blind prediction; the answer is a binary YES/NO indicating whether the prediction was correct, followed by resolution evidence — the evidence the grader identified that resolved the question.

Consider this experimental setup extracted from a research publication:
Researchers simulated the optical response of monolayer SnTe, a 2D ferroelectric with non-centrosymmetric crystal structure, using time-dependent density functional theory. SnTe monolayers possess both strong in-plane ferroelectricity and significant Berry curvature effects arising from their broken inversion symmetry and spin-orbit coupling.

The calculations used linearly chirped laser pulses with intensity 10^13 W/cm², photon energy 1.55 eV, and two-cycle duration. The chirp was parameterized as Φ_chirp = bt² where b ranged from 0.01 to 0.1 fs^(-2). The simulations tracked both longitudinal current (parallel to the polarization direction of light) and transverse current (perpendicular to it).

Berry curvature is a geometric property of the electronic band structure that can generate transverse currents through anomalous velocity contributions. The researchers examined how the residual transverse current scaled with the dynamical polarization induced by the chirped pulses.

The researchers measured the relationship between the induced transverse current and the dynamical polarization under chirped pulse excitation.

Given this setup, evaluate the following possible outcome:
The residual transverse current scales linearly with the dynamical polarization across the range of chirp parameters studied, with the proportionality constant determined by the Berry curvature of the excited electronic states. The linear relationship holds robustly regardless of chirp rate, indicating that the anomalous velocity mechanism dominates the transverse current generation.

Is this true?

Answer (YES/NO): NO